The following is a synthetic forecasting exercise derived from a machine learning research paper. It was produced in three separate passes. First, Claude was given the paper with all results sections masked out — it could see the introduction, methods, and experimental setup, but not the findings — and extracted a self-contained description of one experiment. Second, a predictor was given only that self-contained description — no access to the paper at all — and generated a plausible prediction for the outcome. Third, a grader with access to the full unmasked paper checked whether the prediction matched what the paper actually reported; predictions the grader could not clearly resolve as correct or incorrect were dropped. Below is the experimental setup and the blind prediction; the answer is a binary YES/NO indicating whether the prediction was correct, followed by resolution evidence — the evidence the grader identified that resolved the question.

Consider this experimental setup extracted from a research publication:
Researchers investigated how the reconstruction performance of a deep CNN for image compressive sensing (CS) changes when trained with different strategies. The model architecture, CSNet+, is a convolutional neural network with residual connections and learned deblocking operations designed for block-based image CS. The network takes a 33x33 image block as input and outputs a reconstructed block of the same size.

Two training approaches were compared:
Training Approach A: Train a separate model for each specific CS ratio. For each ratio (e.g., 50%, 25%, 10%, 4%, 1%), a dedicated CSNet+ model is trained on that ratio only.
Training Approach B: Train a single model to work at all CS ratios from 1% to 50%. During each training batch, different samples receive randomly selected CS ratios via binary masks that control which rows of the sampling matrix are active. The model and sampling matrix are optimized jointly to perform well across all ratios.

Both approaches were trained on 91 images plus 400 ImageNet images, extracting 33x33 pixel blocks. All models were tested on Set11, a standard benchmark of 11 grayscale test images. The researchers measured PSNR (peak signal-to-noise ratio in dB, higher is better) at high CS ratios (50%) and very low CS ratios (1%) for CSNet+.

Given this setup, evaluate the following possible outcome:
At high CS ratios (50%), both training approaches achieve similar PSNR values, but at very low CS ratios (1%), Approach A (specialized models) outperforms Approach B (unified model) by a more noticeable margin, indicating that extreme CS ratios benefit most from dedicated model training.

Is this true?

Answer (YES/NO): NO